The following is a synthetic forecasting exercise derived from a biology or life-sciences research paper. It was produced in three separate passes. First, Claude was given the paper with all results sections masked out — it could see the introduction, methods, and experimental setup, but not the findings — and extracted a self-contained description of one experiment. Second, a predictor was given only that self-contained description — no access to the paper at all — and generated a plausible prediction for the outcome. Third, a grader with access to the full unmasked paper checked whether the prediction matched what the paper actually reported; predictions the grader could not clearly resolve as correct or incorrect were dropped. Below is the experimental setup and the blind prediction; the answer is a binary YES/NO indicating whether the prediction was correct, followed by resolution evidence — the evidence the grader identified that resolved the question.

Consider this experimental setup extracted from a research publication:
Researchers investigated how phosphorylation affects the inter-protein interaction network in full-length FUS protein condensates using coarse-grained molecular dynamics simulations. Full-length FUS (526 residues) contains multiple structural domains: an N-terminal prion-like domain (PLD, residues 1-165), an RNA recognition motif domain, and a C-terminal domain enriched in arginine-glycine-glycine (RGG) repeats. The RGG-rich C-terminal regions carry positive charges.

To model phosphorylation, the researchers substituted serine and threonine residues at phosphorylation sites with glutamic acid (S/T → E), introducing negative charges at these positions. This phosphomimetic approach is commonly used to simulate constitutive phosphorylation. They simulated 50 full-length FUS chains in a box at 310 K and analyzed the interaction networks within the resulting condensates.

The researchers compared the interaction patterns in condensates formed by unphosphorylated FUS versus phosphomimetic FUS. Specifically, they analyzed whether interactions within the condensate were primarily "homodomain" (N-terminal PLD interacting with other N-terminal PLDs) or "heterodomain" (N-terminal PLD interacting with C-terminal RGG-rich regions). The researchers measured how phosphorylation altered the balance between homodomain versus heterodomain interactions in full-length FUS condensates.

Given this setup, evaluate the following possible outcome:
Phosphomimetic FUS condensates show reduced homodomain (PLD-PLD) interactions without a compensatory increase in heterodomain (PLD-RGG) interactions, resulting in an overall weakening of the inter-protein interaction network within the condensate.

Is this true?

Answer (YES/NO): YES